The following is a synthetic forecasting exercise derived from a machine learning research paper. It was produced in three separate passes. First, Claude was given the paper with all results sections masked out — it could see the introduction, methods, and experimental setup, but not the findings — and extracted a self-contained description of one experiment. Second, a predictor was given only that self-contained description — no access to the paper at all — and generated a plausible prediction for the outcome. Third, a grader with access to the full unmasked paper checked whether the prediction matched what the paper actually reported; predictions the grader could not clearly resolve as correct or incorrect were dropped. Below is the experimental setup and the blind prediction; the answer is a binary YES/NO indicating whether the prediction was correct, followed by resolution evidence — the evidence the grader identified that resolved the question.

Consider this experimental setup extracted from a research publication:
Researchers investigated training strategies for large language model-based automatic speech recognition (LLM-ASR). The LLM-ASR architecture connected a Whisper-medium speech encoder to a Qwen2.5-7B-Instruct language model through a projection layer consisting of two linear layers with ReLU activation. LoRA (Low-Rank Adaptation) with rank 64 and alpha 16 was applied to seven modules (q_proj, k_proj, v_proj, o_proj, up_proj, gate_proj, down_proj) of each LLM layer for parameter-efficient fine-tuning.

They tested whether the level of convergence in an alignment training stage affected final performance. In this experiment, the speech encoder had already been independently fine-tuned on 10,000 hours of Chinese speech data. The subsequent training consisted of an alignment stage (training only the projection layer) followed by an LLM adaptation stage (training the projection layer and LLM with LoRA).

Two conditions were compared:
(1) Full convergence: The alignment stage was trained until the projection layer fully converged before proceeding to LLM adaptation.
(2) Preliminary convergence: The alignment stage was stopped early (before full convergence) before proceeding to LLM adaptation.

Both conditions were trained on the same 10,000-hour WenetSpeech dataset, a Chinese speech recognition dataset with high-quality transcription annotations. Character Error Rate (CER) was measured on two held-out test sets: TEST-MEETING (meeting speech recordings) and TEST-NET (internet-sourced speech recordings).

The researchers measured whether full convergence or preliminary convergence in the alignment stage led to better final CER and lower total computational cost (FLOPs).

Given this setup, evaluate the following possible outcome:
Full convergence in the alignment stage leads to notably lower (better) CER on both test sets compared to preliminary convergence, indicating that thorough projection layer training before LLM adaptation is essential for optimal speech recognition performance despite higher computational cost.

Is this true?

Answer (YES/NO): NO